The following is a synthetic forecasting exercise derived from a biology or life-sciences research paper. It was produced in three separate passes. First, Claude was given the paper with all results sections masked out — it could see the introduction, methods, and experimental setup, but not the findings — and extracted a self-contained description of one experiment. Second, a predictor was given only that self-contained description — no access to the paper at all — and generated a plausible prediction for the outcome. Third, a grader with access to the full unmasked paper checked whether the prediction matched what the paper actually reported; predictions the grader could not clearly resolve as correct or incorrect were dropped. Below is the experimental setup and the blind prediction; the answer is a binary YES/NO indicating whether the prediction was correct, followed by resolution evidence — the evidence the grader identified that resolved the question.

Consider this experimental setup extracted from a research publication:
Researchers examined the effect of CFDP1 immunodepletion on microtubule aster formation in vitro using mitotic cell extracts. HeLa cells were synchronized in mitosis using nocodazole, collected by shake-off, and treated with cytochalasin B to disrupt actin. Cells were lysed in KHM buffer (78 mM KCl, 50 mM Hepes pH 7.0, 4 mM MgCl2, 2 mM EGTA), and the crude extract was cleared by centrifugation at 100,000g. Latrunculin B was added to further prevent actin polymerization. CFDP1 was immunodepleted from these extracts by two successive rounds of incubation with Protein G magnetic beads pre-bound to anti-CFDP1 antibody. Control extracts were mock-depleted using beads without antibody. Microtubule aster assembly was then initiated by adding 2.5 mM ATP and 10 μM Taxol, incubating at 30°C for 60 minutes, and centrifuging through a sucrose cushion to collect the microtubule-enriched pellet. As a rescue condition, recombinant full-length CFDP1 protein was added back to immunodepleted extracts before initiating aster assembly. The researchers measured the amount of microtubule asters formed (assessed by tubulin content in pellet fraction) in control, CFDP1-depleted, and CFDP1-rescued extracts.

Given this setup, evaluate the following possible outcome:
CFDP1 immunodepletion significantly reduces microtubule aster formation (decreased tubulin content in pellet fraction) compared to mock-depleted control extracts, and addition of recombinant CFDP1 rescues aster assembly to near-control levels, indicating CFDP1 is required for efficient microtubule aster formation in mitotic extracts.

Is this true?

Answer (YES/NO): YES